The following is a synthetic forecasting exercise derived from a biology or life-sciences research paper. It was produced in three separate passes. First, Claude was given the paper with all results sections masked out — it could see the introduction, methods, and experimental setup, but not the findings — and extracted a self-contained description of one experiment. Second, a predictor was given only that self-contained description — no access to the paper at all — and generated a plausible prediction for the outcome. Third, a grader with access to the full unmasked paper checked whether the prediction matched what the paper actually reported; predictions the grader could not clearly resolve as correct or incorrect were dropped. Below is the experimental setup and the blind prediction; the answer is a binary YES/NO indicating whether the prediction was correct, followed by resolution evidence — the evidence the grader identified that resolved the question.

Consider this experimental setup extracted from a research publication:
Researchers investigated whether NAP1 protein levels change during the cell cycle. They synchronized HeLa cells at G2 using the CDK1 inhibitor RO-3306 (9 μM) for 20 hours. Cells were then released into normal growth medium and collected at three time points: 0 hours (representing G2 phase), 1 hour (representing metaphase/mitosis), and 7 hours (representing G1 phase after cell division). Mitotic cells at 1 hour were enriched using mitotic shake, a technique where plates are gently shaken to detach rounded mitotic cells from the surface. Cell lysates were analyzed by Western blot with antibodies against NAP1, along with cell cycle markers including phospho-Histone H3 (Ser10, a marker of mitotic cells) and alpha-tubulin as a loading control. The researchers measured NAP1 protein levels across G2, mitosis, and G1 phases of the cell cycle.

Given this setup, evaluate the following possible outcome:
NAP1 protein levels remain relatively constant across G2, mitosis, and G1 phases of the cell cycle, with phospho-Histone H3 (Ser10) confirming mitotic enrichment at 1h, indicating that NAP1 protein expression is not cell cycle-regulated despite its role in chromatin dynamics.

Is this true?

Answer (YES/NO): NO